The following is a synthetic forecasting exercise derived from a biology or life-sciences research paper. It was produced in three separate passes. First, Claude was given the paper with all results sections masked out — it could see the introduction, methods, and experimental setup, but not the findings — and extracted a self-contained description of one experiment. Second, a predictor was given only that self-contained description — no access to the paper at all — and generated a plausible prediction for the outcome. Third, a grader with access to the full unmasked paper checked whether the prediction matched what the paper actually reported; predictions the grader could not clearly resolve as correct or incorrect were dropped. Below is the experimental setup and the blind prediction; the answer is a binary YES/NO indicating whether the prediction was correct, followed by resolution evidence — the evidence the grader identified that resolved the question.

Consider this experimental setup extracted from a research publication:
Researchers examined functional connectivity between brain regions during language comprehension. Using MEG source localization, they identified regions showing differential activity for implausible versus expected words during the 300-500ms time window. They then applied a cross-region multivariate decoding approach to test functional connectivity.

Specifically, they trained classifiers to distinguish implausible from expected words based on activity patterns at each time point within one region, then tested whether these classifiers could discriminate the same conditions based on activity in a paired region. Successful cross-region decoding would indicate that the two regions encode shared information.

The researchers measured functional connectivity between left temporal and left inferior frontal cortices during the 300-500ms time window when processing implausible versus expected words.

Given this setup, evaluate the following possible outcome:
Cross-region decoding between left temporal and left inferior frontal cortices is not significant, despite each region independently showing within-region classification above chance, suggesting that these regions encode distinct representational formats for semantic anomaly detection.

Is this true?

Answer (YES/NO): NO